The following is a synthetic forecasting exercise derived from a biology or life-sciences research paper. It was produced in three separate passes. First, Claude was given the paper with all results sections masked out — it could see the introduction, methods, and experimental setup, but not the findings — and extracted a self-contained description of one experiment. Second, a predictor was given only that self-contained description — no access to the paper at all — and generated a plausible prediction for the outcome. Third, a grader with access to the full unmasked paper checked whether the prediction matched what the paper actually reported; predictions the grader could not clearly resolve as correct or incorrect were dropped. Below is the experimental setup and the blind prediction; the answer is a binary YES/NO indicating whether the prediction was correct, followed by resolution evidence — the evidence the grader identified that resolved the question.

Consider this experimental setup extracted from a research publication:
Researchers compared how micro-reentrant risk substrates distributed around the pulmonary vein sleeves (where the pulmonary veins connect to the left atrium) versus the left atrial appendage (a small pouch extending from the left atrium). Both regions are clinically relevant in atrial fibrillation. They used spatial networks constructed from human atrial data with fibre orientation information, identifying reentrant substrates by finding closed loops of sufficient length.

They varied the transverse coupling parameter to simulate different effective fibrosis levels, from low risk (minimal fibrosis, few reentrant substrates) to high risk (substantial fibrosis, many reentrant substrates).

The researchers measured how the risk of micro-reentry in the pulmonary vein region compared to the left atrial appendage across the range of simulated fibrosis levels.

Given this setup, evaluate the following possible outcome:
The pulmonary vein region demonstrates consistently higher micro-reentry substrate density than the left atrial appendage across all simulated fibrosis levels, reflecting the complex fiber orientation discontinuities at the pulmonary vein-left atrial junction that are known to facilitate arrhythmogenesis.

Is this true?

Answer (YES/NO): YES